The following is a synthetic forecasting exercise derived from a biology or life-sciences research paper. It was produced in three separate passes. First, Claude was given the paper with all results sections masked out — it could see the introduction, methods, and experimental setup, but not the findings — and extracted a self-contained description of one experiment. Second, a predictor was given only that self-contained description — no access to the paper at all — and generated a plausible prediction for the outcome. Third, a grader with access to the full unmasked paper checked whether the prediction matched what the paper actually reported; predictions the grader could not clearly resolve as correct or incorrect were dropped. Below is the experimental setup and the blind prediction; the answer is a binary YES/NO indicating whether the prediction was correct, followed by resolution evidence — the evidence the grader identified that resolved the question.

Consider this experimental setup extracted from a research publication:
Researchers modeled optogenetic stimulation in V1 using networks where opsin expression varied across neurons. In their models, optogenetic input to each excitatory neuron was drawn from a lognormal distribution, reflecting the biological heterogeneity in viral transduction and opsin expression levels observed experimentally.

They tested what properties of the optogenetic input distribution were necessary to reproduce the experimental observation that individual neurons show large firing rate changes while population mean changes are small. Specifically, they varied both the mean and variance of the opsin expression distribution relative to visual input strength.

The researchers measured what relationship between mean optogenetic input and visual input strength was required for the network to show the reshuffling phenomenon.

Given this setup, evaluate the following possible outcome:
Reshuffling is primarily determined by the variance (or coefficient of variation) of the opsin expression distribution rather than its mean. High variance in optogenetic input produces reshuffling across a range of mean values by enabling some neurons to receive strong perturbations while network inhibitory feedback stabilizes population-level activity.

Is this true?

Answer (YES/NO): NO